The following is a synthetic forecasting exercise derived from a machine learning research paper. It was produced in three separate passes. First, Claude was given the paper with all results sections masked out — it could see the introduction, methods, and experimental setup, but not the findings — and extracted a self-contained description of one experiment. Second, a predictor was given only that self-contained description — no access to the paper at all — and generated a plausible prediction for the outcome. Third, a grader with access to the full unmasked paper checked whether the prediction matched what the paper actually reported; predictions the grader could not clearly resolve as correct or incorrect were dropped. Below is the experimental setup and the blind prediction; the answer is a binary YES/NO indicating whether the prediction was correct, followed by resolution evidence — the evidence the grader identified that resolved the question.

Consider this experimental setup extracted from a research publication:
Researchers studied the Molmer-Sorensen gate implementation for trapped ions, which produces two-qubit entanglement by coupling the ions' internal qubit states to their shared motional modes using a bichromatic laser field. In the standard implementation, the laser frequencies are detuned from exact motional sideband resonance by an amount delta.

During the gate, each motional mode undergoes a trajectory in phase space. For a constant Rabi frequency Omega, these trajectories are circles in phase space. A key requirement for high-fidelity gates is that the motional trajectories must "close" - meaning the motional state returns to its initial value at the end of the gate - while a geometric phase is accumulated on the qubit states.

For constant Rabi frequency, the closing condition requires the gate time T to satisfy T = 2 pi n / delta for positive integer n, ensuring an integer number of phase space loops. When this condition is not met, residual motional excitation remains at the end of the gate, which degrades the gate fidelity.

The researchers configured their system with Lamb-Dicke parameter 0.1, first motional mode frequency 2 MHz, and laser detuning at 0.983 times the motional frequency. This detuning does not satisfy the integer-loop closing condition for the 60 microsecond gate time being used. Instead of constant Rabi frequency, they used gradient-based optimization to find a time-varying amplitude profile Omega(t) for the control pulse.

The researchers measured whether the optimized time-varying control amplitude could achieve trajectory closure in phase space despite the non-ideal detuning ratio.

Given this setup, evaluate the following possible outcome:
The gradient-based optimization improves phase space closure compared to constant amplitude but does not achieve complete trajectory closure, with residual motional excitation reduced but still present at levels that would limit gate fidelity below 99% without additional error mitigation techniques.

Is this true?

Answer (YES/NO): NO